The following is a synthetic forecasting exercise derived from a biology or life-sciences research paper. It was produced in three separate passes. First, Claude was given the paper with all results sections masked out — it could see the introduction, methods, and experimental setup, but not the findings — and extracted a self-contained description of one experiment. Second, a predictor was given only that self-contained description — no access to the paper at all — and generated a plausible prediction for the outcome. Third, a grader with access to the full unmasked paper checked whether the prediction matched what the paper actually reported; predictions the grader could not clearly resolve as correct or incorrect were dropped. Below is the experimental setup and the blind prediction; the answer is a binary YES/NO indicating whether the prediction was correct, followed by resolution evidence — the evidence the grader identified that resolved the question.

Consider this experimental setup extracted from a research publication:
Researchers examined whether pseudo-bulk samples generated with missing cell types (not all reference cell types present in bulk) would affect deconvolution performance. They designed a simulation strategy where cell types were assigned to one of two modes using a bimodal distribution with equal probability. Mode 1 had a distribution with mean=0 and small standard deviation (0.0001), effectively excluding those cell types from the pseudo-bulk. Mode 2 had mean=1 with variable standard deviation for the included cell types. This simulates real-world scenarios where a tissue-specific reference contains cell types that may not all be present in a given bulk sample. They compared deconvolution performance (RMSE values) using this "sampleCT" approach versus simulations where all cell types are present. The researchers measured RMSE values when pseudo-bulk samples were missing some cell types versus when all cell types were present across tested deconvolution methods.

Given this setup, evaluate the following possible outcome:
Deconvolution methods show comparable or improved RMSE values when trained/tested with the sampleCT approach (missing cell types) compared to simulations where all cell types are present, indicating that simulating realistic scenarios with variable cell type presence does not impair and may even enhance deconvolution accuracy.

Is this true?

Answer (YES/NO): NO